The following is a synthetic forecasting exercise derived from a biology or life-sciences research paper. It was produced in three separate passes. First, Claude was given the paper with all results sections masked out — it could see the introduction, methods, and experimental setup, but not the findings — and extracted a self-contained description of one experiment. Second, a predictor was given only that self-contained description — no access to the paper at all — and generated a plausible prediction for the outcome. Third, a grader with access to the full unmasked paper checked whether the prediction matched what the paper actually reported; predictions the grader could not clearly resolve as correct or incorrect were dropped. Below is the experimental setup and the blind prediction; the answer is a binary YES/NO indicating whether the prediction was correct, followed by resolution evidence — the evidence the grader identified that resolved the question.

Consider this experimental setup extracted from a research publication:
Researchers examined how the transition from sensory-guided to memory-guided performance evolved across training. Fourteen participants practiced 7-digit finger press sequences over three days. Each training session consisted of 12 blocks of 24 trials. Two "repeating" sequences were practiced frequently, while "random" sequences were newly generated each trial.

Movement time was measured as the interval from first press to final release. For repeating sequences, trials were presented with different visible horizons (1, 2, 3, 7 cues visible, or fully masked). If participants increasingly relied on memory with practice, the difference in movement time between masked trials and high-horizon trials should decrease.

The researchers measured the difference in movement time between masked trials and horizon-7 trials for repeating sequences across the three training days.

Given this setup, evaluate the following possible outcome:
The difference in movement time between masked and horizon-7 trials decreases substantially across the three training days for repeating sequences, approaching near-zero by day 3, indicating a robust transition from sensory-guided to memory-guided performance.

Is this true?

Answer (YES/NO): YES